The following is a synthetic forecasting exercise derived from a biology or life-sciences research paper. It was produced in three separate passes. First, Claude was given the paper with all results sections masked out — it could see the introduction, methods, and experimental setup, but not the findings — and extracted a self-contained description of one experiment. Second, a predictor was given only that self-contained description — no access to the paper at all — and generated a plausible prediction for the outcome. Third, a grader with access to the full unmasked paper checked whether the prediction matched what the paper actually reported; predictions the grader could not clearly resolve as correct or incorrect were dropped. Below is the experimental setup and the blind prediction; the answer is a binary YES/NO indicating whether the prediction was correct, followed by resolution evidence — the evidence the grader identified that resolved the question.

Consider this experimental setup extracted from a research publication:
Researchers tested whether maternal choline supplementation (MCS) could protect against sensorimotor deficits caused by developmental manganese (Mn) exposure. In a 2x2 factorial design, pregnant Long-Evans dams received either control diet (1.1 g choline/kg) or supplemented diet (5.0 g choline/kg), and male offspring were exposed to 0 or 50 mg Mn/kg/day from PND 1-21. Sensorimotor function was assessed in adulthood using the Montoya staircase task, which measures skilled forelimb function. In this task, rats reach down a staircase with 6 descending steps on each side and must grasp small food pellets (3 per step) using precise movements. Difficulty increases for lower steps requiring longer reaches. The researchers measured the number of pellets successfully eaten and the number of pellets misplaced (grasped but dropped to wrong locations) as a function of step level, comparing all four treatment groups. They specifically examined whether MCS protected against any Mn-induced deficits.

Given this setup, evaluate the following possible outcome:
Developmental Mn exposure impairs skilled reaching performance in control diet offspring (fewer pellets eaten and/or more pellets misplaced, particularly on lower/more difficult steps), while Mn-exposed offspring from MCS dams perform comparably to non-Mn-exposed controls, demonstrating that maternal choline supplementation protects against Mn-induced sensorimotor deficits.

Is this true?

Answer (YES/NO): NO